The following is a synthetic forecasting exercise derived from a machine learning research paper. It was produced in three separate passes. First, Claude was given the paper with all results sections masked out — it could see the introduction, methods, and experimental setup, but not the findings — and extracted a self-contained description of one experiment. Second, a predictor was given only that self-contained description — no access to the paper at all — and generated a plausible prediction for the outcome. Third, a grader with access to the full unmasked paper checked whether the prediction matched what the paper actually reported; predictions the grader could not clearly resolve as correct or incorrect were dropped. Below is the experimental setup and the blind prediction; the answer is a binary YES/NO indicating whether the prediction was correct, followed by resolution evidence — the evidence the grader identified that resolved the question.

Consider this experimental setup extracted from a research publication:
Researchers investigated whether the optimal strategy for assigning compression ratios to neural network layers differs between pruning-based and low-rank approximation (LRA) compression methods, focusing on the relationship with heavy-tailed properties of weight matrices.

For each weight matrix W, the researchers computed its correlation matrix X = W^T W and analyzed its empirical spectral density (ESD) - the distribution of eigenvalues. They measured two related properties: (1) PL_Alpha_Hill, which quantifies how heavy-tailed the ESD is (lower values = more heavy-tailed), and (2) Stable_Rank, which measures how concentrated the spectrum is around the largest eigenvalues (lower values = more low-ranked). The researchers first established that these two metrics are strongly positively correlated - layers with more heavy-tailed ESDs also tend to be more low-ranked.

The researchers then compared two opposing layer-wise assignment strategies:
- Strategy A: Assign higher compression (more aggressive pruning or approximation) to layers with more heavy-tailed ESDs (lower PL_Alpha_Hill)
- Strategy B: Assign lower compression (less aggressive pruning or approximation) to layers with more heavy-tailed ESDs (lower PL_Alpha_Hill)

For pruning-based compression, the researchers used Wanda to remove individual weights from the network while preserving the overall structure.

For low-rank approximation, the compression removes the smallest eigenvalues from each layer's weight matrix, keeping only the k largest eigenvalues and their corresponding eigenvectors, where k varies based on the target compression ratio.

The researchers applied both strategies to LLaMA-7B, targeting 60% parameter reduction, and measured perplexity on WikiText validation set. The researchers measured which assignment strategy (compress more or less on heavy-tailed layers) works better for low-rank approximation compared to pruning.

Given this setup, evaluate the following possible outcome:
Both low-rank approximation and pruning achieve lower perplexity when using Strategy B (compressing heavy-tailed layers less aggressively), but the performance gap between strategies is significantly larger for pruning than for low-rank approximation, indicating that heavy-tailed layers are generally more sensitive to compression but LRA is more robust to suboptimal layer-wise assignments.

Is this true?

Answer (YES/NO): NO